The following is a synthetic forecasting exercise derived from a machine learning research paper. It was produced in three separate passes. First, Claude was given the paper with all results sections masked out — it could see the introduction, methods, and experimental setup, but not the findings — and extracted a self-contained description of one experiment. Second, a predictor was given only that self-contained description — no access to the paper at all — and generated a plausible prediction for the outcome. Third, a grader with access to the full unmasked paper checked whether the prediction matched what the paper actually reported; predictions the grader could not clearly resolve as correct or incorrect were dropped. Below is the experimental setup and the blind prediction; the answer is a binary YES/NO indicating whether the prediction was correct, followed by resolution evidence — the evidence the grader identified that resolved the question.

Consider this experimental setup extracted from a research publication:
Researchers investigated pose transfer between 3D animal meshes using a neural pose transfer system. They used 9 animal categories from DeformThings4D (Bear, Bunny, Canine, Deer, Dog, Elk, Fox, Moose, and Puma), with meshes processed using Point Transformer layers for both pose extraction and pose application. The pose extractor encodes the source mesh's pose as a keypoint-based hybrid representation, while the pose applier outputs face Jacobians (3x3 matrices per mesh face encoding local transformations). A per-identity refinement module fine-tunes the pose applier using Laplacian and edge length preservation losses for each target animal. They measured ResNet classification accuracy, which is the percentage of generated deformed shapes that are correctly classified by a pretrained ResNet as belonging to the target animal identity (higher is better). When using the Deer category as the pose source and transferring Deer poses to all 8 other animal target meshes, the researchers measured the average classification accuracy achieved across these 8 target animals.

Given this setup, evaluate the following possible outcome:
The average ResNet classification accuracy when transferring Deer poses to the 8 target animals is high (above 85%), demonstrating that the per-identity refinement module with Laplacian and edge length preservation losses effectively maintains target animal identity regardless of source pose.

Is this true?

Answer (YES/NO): YES